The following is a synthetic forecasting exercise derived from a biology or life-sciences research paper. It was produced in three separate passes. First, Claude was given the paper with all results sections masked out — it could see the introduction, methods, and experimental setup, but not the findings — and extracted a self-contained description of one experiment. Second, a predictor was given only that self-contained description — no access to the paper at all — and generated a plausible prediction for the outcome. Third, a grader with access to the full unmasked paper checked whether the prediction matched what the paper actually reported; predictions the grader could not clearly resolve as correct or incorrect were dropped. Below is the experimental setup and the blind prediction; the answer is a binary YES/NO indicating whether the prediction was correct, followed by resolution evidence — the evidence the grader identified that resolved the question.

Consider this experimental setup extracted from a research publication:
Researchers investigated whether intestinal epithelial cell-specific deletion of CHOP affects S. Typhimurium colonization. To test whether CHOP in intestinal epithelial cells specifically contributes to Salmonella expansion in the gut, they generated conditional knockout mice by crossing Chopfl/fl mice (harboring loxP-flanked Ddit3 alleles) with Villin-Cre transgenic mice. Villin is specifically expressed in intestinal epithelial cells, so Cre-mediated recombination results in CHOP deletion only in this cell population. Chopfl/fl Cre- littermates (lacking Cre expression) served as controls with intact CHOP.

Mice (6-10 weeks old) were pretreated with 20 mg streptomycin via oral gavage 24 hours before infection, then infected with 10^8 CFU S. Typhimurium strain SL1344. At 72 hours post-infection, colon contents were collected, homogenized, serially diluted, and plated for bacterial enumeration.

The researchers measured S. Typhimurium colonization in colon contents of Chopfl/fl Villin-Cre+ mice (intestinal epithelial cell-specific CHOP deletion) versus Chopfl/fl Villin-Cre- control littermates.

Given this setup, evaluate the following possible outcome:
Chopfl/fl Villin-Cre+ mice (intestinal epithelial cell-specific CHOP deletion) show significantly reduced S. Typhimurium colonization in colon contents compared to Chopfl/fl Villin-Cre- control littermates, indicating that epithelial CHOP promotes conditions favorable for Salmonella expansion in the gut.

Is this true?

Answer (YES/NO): NO